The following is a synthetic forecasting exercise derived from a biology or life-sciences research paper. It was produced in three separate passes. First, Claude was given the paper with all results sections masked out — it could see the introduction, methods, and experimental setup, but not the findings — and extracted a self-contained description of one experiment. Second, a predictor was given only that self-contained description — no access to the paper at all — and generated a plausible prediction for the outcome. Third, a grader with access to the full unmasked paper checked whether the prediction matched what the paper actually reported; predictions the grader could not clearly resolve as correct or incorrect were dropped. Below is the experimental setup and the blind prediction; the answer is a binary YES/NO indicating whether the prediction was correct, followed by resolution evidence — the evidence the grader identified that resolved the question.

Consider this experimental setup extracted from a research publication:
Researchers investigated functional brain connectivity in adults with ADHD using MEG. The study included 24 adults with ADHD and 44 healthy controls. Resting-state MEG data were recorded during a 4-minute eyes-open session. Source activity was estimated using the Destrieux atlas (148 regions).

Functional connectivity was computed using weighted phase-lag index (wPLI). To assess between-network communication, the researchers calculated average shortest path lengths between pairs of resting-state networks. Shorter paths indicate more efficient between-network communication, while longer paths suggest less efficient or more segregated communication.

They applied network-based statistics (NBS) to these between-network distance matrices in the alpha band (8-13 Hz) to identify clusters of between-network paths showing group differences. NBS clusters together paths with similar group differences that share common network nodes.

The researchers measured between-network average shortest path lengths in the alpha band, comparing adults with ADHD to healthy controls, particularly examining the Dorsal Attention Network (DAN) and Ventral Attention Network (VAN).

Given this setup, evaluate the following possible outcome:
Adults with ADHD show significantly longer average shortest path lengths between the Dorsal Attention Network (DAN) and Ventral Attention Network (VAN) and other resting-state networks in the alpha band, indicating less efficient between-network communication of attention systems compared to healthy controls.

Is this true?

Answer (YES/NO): NO